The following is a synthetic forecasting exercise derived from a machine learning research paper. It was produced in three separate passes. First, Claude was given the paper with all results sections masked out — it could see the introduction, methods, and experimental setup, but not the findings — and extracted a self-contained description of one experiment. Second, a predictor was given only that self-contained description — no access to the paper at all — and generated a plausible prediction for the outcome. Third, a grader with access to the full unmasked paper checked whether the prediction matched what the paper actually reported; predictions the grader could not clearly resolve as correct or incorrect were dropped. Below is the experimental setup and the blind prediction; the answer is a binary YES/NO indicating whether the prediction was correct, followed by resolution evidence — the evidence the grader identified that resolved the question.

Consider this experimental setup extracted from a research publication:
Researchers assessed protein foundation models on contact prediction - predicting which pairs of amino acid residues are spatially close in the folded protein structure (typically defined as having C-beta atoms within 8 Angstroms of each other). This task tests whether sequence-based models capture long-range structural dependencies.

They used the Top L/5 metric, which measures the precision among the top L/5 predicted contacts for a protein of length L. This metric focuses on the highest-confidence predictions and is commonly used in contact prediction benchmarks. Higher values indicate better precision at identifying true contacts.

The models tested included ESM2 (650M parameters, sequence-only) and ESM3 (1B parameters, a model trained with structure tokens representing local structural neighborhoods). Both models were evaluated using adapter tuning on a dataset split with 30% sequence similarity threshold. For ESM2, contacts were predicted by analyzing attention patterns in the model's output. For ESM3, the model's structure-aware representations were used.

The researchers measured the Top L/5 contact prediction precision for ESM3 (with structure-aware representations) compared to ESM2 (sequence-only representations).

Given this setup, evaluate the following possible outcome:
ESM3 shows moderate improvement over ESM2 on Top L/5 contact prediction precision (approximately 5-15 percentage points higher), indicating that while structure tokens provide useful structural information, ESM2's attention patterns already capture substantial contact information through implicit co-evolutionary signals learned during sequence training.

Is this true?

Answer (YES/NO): NO